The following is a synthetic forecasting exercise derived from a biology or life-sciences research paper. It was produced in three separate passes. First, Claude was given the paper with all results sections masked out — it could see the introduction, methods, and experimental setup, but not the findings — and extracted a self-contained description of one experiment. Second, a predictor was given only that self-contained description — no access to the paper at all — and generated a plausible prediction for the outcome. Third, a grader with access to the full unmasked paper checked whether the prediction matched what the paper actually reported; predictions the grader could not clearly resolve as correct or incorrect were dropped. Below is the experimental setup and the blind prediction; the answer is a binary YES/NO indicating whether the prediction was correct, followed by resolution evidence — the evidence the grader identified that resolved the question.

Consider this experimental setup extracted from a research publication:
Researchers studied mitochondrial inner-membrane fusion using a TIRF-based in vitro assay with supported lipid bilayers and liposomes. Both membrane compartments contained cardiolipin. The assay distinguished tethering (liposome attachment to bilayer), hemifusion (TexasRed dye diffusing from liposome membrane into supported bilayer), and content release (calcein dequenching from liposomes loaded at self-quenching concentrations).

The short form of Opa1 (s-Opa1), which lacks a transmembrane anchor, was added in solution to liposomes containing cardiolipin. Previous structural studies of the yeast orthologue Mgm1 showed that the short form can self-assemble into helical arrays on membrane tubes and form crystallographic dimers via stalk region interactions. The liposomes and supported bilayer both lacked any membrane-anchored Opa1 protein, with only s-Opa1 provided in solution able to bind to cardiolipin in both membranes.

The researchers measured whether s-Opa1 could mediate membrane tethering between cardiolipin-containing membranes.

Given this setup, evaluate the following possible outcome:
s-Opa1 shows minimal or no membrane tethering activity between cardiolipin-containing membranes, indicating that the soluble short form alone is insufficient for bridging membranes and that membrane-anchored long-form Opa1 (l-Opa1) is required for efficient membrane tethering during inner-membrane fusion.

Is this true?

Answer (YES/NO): NO